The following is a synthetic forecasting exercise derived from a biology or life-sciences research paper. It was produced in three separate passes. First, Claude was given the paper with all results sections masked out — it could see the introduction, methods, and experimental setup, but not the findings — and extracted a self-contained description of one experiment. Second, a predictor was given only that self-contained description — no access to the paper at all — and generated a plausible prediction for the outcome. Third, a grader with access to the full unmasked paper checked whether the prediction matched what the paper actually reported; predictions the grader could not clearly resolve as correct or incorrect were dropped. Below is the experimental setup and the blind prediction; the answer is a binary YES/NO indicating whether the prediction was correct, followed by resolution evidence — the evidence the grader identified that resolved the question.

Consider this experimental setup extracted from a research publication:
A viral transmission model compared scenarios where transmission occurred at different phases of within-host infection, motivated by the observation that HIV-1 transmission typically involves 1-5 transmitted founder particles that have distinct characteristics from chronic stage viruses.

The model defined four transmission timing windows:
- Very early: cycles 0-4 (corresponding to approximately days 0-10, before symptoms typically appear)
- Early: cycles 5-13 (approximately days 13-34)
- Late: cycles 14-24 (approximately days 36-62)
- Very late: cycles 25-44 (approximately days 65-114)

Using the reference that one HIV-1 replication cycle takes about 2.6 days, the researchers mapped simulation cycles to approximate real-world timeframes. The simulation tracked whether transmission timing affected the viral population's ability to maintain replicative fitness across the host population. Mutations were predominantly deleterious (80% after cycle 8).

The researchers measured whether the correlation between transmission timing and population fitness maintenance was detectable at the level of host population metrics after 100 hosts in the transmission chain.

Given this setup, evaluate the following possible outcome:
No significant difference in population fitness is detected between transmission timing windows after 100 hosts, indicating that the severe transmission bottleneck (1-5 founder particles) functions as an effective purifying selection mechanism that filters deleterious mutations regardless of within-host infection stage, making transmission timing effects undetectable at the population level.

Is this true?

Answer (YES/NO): NO